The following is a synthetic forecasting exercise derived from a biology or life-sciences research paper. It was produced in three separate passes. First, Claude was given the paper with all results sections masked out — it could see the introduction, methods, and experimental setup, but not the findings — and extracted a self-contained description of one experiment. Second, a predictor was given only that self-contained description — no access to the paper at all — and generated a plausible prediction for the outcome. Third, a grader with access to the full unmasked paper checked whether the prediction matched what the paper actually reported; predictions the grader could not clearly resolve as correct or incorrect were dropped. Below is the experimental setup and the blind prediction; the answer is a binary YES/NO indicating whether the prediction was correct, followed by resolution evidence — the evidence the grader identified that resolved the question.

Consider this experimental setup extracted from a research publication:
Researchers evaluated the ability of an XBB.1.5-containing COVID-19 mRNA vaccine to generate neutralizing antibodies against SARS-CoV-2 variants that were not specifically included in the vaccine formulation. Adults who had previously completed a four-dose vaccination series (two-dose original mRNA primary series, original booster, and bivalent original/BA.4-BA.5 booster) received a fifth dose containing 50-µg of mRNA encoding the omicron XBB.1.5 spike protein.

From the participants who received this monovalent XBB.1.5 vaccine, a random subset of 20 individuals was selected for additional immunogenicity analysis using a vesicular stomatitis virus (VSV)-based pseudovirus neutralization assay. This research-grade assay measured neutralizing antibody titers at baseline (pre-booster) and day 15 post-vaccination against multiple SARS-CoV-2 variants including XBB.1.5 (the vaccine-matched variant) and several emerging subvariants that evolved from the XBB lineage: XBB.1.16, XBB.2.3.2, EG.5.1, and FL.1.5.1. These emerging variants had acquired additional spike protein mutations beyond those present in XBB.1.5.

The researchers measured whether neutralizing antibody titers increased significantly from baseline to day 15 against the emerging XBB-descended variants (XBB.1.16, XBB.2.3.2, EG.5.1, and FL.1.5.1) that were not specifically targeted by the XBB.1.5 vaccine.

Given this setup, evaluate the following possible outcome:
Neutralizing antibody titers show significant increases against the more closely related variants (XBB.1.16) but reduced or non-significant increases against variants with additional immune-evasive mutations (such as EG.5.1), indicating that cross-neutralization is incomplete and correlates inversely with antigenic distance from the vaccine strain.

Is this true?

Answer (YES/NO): NO